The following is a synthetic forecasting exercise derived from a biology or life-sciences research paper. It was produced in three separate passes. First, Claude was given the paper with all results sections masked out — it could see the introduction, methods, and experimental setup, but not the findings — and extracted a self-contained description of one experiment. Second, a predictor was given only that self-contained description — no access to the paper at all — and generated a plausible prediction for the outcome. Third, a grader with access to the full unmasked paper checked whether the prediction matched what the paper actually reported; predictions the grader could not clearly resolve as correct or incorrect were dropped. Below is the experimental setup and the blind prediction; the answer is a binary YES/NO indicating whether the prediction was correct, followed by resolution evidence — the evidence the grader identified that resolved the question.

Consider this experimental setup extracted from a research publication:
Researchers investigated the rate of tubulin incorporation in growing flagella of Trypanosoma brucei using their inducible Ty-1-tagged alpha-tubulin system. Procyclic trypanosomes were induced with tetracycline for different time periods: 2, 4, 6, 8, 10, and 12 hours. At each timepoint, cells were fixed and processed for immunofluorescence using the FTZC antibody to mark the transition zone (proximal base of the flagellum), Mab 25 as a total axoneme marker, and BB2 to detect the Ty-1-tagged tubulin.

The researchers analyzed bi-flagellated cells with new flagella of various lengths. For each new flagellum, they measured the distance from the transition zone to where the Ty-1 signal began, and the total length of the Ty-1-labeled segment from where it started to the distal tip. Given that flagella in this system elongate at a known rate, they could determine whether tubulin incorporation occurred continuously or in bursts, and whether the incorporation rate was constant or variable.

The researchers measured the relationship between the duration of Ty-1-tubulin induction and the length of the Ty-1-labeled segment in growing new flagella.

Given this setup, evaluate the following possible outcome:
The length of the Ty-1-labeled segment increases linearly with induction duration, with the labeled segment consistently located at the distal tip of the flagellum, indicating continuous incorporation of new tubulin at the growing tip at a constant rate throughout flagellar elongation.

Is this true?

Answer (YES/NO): YES